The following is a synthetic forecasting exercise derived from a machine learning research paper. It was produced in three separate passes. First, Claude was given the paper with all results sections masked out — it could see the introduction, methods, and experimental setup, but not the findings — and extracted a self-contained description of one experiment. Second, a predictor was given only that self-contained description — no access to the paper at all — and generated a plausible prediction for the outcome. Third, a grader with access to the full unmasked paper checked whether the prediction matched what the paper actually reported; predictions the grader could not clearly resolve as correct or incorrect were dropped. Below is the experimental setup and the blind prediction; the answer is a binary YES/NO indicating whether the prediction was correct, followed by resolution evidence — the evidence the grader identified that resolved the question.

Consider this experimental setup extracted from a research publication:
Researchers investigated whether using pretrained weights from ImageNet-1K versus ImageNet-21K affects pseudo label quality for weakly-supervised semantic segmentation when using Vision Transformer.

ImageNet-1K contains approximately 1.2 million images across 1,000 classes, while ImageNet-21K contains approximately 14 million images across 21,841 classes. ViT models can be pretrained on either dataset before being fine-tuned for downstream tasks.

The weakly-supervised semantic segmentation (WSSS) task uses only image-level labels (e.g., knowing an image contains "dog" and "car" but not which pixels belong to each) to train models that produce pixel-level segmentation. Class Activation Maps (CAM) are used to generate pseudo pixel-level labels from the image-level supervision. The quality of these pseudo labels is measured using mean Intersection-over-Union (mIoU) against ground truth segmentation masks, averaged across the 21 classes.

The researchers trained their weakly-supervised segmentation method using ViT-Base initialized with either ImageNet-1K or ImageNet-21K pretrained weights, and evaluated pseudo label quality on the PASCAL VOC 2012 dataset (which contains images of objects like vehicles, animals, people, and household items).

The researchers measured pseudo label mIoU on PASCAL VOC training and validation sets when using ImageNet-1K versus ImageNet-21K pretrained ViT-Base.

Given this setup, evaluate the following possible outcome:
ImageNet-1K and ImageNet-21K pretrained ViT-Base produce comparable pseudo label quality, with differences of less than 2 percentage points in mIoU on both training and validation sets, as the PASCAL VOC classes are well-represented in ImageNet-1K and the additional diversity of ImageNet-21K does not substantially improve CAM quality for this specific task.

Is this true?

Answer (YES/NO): YES